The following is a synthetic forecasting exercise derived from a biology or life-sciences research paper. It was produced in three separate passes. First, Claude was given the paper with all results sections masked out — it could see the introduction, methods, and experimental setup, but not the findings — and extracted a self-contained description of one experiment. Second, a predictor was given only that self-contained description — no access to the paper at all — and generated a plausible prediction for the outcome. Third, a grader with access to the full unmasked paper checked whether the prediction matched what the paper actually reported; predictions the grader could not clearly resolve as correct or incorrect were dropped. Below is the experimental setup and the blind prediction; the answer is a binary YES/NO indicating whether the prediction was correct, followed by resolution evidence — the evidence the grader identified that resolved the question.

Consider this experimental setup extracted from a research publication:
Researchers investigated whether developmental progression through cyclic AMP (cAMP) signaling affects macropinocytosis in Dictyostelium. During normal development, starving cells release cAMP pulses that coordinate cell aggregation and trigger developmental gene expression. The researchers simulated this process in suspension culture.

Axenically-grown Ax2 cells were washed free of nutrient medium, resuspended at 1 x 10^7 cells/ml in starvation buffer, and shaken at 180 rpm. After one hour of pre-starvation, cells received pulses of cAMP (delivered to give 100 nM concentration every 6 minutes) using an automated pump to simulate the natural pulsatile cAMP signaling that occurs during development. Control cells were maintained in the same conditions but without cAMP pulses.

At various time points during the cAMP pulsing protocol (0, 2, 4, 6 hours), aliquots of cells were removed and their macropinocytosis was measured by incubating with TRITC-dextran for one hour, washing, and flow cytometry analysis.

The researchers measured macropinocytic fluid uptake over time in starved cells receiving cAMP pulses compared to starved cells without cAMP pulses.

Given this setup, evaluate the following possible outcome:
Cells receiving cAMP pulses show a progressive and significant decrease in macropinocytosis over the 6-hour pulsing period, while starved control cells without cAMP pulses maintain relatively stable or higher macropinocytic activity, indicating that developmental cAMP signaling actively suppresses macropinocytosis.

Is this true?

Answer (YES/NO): YES